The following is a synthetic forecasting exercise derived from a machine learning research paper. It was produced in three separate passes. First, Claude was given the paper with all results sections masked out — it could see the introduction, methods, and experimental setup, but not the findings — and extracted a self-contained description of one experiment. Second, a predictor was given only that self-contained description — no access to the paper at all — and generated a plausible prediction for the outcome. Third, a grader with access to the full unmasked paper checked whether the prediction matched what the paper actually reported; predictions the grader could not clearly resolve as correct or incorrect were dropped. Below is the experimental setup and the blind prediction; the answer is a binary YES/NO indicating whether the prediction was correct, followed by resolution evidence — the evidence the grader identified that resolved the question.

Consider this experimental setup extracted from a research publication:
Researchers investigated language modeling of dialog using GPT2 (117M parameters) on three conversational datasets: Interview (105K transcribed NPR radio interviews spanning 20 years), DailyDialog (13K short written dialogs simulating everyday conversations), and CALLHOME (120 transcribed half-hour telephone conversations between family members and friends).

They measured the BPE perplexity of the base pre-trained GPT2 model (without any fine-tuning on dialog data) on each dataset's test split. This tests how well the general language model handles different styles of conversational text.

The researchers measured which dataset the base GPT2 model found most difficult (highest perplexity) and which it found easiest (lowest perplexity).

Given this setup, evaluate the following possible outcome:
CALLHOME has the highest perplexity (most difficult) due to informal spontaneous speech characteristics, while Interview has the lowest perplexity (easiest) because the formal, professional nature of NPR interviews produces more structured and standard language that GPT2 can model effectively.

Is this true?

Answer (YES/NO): YES